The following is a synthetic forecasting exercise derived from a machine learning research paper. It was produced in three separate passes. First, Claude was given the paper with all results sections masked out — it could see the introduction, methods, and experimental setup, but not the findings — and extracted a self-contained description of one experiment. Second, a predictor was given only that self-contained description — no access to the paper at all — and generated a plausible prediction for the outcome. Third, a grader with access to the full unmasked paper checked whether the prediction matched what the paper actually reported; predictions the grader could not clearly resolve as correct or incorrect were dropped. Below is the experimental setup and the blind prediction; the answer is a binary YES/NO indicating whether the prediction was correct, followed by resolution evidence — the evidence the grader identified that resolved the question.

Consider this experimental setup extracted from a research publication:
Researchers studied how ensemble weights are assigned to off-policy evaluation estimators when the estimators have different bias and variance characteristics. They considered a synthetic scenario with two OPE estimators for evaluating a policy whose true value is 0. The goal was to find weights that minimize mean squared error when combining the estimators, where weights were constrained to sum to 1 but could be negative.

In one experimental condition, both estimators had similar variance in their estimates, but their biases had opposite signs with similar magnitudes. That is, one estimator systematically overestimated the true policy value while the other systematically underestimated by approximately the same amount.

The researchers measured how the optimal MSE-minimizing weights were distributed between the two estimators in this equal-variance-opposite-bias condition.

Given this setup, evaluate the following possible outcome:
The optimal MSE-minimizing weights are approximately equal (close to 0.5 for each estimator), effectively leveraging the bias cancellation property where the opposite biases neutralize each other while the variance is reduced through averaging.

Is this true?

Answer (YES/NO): YES